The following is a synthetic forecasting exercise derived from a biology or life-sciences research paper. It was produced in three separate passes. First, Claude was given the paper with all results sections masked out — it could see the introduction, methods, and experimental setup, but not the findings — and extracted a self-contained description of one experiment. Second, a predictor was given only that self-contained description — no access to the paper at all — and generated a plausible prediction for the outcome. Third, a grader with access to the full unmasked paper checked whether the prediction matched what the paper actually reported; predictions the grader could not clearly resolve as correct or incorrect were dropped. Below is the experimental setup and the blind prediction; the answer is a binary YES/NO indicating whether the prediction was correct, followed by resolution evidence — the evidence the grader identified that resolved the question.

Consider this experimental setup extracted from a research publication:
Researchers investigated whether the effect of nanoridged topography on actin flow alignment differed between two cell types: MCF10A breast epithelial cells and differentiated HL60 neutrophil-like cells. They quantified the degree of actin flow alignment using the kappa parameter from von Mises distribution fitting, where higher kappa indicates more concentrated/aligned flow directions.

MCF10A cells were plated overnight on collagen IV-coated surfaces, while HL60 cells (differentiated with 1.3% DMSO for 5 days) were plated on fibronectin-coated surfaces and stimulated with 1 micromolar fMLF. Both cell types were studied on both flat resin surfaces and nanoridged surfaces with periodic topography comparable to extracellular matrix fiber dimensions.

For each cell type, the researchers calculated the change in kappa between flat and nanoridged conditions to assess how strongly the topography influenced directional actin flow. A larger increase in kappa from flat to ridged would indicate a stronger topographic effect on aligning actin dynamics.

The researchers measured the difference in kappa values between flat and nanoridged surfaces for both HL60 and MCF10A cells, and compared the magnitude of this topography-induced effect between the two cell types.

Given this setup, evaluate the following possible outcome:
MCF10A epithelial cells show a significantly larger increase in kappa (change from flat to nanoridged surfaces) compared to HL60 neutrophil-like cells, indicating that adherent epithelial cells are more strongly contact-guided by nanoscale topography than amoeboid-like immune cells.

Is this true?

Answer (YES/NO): NO